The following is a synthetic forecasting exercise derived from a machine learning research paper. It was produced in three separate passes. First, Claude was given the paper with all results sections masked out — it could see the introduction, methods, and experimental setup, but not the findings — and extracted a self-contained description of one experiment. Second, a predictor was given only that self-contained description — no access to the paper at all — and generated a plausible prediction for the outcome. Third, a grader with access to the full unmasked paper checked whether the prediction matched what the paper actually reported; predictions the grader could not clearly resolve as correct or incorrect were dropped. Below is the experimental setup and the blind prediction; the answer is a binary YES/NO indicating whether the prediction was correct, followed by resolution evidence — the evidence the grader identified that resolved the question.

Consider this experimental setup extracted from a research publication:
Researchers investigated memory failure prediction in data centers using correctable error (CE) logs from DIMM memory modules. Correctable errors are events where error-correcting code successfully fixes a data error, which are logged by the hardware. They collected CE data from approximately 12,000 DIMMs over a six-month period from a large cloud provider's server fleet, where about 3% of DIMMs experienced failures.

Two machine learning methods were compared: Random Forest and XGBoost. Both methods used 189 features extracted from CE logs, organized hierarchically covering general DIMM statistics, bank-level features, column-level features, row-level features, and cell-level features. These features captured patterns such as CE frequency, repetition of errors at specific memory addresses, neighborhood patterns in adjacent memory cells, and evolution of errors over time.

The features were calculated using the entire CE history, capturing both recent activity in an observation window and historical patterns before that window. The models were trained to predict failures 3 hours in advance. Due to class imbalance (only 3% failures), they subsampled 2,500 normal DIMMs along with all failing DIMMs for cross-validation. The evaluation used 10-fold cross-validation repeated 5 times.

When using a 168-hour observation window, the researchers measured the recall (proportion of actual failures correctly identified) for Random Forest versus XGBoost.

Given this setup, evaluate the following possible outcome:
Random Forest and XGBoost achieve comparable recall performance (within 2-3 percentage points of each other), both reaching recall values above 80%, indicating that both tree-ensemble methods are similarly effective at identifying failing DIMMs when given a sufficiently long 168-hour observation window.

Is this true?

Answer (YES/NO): NO